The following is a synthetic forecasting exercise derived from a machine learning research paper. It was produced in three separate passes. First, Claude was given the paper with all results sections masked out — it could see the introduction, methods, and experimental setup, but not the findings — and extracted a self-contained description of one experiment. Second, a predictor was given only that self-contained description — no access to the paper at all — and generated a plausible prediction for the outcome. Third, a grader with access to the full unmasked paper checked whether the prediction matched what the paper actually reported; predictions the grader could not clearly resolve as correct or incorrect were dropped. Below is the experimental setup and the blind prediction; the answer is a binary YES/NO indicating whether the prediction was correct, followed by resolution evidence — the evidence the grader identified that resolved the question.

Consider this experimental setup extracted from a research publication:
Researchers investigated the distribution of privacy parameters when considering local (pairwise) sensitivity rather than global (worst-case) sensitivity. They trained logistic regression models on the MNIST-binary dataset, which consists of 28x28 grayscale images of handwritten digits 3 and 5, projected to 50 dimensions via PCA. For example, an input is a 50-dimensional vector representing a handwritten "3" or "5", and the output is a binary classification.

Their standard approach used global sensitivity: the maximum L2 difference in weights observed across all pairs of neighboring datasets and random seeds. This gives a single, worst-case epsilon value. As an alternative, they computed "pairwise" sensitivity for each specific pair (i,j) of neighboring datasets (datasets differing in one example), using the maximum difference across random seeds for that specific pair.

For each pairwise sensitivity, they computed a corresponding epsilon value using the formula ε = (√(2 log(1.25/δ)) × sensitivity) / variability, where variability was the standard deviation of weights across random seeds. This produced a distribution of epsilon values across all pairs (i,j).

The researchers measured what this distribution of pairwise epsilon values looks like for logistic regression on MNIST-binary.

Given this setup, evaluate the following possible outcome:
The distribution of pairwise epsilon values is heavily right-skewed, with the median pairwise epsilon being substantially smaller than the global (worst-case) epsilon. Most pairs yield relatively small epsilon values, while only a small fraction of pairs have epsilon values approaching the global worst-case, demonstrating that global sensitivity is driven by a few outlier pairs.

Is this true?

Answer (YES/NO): YES